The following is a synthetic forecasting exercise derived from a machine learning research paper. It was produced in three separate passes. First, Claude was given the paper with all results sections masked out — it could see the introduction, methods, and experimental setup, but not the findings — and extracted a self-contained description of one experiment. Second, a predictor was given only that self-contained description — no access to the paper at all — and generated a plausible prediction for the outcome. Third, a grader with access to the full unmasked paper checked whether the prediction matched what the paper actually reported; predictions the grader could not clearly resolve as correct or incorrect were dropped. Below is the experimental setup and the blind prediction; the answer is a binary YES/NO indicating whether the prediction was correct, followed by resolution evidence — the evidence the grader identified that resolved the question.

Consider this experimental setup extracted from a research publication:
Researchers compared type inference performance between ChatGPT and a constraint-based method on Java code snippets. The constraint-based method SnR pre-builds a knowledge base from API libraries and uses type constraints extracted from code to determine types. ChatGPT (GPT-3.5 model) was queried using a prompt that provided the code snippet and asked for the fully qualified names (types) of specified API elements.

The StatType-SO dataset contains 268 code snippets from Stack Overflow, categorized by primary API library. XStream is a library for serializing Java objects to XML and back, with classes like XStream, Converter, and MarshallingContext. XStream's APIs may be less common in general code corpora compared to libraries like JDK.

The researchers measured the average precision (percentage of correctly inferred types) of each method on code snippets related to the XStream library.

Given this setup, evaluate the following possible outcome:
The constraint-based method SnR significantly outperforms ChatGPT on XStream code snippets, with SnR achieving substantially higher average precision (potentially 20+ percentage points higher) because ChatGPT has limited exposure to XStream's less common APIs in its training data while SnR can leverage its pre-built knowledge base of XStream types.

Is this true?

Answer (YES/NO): NO